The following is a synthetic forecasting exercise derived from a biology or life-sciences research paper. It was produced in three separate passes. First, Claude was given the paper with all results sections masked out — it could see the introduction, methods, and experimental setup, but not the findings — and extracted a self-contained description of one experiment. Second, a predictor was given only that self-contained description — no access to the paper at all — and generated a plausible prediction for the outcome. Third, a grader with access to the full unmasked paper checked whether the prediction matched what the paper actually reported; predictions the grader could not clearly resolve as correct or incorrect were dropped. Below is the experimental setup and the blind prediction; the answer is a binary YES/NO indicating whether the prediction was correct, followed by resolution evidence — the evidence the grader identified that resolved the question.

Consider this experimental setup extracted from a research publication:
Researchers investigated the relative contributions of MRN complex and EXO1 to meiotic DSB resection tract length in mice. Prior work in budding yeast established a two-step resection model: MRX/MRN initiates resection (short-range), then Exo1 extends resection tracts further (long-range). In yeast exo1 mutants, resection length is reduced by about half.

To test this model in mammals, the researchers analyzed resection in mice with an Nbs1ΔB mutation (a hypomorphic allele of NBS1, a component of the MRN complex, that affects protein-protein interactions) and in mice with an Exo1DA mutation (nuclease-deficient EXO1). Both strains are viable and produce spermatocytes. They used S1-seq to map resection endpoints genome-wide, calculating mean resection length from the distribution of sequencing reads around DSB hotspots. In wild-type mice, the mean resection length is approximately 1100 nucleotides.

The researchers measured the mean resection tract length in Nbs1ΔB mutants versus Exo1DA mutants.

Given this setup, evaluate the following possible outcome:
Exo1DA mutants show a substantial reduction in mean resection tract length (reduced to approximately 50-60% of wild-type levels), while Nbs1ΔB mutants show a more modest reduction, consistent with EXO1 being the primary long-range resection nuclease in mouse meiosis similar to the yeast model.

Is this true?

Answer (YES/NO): NO